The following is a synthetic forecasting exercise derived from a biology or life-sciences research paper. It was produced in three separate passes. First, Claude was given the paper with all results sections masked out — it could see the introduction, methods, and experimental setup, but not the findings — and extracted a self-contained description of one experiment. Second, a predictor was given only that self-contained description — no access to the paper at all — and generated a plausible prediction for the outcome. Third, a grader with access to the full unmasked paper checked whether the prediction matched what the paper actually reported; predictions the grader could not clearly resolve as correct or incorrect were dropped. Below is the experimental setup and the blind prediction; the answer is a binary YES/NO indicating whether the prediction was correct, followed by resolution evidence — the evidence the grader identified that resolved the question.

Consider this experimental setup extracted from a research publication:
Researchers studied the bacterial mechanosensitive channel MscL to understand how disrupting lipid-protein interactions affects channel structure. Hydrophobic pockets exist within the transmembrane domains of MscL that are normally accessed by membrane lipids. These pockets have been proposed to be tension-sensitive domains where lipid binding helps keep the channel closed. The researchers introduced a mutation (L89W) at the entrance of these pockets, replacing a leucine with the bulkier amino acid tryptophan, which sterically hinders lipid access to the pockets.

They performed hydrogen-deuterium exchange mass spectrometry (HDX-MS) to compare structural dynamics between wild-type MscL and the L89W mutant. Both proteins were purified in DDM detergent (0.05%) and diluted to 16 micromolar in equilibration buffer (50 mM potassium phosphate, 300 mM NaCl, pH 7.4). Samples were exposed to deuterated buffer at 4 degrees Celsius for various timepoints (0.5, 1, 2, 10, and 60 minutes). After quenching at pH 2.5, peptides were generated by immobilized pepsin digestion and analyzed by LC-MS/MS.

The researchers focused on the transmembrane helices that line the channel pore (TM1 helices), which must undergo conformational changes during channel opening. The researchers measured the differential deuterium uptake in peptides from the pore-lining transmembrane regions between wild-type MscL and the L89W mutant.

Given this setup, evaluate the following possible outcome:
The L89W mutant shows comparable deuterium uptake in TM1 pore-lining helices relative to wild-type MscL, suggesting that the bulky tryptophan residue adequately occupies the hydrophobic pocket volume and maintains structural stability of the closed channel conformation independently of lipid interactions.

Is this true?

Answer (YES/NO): NO